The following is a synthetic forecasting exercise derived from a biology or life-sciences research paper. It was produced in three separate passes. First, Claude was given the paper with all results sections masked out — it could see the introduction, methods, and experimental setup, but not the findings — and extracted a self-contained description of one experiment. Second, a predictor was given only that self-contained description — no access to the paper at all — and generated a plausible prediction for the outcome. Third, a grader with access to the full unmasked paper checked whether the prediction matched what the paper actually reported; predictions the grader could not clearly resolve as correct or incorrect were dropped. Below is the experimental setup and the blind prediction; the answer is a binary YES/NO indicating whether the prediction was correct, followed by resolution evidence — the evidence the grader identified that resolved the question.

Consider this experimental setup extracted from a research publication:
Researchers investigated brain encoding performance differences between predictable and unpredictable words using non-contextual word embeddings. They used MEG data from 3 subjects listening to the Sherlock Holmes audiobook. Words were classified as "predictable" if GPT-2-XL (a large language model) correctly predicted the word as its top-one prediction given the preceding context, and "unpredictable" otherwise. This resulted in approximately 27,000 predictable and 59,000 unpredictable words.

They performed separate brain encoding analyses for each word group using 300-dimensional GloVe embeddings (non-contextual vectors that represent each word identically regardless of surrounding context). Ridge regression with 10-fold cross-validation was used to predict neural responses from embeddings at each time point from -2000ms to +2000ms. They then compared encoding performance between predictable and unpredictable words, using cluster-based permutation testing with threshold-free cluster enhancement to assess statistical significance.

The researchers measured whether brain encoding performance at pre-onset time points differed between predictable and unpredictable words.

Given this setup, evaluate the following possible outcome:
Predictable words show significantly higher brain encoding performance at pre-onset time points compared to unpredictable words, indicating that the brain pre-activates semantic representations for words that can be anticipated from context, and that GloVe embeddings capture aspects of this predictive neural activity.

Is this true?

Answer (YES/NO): NO